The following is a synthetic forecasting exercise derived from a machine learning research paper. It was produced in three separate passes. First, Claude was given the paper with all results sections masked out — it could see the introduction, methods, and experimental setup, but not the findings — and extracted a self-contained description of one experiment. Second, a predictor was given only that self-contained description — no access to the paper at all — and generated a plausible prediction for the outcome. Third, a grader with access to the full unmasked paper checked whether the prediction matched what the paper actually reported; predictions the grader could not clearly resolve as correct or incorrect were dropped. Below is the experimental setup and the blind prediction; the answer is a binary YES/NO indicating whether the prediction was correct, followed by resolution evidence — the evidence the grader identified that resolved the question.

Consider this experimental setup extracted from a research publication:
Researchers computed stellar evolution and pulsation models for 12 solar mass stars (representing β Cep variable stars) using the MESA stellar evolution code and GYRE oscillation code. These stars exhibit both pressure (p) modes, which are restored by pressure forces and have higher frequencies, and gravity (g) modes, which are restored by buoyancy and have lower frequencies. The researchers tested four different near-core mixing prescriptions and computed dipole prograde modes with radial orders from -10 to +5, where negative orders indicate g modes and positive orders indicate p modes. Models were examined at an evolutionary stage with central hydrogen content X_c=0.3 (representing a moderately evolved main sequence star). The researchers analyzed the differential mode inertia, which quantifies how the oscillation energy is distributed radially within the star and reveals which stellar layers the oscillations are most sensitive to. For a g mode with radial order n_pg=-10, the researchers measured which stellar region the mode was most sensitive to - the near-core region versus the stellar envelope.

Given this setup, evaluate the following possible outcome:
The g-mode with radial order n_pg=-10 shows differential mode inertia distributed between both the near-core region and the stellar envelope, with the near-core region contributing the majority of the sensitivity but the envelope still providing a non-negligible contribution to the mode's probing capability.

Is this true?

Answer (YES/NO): NO